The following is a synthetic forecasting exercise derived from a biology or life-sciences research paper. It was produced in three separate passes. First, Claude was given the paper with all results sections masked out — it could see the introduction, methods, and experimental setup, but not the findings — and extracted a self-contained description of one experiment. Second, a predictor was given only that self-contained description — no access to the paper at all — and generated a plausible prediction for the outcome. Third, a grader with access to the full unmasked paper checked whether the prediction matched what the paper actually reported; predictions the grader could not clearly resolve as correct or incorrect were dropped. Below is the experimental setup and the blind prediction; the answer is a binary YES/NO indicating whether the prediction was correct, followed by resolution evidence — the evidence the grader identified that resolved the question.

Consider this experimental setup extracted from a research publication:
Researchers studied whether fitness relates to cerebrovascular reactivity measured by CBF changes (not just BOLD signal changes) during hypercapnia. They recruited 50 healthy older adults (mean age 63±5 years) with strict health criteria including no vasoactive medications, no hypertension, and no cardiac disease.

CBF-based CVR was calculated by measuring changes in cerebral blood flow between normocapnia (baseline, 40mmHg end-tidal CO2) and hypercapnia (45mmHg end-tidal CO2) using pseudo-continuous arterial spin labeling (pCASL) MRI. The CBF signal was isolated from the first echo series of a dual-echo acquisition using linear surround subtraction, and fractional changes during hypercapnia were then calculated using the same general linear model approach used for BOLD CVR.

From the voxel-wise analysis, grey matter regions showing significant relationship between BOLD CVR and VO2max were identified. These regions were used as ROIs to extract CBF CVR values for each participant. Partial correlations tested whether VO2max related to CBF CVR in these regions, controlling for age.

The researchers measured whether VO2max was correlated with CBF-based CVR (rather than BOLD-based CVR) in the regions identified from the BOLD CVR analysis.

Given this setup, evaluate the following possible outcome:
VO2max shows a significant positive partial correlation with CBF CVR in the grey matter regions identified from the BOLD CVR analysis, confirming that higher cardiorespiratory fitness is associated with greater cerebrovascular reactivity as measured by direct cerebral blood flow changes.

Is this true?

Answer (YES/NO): NO